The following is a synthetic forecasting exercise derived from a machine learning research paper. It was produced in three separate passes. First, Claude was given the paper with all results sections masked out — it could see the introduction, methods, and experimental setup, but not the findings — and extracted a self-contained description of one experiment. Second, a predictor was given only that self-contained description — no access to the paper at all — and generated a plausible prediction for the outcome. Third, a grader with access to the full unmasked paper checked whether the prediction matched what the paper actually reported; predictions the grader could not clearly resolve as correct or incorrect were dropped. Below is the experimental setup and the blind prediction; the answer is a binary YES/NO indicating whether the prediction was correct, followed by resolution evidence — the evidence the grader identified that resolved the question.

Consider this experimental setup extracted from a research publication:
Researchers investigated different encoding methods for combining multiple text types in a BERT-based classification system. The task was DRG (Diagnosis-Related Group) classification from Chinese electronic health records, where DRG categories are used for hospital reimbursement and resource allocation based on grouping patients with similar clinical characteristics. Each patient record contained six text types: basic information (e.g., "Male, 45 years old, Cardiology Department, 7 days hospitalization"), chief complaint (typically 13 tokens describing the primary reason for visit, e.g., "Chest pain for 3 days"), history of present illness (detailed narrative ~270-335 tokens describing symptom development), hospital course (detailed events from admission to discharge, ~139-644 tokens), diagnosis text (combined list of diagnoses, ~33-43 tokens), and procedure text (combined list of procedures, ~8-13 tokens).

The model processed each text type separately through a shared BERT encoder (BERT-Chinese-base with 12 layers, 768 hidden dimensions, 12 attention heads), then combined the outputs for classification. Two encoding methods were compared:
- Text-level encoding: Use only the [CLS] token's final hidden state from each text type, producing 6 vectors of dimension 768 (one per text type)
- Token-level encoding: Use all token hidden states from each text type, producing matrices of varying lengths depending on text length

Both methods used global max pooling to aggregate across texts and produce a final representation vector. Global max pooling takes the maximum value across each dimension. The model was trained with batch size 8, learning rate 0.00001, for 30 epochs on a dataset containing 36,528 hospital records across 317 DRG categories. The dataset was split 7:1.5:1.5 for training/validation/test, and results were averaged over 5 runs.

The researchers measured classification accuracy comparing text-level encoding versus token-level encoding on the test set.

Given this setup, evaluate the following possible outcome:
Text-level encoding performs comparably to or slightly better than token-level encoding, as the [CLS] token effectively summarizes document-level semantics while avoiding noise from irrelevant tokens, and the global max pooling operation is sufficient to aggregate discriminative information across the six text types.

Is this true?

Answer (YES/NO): NO